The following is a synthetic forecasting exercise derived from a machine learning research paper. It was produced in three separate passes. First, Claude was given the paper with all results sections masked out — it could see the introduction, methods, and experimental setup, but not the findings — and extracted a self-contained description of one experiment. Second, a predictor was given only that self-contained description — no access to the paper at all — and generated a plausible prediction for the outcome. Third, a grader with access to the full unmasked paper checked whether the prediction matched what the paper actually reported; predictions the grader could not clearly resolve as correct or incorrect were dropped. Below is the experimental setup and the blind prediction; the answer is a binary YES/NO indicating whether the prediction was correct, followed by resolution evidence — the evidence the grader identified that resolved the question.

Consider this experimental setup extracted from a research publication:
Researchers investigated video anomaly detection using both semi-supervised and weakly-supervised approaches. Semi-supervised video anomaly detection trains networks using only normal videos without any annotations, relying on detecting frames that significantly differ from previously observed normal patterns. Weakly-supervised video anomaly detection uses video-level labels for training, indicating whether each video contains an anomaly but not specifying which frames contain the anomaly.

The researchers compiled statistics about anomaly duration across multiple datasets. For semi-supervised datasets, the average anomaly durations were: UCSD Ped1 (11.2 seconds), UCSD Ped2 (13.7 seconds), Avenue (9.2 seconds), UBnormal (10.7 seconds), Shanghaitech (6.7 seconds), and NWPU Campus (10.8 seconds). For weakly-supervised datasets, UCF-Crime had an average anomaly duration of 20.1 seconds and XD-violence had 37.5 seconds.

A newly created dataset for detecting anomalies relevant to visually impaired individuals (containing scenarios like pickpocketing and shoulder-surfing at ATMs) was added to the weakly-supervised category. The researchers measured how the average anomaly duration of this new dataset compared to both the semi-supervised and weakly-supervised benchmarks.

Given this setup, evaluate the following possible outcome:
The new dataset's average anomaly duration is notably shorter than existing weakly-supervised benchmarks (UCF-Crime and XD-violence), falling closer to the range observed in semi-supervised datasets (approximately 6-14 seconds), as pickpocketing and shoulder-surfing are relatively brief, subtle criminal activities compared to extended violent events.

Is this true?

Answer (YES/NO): NO